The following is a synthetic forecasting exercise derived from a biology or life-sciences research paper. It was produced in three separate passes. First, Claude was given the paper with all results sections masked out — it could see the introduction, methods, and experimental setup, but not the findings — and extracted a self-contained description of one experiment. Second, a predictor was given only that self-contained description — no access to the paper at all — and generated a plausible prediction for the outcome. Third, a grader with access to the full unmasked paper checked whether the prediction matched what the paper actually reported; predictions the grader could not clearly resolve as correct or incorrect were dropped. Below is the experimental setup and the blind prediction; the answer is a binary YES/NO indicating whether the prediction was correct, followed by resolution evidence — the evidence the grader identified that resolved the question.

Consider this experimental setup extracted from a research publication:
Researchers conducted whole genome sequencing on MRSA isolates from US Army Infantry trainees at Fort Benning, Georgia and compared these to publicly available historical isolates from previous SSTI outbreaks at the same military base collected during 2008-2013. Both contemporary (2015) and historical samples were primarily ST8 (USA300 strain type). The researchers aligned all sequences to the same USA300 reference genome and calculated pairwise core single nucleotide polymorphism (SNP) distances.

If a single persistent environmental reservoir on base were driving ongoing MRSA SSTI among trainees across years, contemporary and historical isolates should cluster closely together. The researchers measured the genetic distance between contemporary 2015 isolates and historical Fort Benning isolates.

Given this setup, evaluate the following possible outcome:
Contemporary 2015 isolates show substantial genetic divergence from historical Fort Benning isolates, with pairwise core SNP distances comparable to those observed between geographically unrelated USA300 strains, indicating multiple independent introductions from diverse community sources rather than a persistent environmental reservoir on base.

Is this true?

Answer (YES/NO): YES